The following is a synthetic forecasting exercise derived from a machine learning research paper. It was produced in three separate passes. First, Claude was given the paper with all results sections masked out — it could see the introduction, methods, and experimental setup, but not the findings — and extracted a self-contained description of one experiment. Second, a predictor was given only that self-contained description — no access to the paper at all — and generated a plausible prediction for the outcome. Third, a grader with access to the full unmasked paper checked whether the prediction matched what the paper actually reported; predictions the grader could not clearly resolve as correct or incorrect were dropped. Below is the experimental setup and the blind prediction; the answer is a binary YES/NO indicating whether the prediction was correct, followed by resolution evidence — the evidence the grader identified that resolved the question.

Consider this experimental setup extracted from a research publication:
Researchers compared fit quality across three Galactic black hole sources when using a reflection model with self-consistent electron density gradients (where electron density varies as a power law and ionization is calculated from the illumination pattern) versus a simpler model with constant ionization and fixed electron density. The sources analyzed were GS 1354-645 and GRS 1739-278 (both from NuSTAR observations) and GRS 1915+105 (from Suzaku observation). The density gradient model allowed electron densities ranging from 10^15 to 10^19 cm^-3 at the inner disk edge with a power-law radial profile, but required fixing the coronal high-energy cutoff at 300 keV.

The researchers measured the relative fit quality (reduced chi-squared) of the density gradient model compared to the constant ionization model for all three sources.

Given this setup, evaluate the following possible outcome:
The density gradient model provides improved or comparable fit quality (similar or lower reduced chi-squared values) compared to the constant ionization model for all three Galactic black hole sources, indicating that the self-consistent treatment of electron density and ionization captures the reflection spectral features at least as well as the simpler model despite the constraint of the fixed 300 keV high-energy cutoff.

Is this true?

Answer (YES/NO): YES